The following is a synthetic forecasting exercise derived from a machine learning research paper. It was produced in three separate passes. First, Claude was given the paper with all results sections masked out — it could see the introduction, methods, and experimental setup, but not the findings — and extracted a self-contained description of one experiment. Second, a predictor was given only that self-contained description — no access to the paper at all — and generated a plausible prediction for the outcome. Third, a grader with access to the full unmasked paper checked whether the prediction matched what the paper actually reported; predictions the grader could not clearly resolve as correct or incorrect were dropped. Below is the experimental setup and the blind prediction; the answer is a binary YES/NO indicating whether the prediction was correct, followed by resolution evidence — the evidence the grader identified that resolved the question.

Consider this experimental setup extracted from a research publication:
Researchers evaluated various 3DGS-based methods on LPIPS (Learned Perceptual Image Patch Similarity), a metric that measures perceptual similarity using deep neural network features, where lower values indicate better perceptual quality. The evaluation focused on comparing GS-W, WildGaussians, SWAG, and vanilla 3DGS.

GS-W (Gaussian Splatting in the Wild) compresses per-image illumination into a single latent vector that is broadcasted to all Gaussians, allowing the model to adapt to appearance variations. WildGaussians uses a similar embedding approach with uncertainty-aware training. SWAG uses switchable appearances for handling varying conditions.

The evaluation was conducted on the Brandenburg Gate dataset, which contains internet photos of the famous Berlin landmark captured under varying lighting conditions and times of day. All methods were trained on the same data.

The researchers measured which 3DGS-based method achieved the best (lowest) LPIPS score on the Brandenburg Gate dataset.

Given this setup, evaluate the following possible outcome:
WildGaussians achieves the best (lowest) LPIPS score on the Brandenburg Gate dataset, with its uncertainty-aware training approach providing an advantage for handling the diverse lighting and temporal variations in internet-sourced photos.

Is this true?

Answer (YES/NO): NO